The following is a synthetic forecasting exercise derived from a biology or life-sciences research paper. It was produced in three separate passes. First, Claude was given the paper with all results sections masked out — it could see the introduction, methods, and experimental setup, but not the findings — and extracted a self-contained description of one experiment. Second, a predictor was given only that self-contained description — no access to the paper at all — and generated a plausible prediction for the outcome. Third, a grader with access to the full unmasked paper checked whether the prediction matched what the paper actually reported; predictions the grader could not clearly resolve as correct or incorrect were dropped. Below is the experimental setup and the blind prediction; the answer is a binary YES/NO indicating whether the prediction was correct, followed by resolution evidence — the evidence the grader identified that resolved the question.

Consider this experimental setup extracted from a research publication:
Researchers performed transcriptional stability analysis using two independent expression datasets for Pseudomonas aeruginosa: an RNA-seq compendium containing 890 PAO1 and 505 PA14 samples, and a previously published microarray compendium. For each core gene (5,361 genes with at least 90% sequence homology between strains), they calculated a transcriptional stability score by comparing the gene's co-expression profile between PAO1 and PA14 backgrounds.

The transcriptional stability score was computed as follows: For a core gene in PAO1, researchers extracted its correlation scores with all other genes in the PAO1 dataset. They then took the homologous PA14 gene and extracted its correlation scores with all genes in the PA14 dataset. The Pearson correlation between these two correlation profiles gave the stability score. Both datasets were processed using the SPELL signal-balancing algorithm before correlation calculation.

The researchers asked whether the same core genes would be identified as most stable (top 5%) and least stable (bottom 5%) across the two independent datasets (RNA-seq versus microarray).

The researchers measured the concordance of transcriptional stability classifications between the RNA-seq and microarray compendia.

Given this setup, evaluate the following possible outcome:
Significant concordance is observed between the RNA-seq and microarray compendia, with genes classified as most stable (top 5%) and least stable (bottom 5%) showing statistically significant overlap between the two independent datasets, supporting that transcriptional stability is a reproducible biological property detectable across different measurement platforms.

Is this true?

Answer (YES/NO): YES